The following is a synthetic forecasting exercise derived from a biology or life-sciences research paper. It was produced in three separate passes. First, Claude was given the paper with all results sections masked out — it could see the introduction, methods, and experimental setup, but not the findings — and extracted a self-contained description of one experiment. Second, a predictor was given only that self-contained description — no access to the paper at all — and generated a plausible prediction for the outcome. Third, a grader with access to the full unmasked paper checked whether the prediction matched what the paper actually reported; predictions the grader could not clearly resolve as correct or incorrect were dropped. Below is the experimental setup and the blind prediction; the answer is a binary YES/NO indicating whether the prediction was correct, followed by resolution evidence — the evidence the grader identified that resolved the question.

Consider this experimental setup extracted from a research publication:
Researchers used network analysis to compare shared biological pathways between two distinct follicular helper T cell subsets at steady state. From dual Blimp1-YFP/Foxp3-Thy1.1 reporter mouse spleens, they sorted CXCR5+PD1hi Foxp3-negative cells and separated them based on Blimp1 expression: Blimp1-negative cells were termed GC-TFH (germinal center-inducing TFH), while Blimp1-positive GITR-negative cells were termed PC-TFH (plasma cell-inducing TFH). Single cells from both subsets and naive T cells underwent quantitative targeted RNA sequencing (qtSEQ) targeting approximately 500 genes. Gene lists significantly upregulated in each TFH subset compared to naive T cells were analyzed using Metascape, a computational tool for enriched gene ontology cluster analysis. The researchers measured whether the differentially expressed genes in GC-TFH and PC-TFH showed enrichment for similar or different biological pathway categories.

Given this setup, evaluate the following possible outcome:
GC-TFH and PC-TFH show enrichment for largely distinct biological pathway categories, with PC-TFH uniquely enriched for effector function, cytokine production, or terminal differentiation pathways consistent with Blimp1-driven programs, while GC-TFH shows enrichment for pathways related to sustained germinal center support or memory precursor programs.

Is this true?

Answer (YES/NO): NO